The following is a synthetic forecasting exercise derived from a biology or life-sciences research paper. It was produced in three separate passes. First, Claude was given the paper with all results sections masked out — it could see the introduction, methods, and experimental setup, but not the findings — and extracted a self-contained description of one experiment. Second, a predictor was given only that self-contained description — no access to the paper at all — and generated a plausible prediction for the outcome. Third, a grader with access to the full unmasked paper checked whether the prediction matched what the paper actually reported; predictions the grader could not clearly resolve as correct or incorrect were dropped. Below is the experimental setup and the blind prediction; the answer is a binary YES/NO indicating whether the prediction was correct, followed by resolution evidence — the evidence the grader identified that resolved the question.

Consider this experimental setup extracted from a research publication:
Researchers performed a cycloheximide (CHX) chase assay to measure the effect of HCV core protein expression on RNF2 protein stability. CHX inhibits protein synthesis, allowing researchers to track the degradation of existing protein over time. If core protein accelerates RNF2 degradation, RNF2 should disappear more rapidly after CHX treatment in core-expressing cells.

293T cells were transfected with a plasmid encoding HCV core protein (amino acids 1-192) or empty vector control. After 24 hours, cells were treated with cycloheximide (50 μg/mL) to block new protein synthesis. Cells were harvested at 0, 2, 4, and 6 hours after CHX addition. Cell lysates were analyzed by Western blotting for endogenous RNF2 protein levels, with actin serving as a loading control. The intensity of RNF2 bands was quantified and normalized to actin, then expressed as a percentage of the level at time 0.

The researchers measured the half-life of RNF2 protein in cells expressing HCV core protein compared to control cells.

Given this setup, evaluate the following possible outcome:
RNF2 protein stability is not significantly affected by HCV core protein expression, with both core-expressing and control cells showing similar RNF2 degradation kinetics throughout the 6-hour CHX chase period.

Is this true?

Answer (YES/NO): NO